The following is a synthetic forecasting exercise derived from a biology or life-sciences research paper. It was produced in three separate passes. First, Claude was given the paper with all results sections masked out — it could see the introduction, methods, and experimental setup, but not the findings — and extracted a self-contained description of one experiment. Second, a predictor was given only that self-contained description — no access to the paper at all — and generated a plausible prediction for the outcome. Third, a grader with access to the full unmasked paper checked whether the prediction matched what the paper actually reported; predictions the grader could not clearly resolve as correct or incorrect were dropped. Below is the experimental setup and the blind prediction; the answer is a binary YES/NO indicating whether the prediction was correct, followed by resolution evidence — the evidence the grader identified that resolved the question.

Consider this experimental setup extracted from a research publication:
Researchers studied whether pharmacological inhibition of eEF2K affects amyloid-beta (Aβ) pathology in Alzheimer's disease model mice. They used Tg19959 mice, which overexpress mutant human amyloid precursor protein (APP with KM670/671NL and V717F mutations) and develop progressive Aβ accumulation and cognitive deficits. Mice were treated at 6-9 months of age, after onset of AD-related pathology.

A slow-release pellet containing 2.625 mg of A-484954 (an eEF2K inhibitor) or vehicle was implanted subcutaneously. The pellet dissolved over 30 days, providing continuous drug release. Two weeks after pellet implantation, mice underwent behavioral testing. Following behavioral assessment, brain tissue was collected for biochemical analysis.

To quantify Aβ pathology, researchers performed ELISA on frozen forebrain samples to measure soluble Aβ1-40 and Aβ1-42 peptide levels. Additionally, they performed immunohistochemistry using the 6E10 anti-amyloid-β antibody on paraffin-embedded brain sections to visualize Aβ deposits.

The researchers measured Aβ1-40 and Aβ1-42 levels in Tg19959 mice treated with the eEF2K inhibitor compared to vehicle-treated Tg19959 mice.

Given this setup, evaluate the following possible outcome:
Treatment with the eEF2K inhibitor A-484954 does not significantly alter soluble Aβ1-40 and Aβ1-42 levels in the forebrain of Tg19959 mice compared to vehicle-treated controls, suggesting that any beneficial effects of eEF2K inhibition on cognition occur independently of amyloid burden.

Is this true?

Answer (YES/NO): YES